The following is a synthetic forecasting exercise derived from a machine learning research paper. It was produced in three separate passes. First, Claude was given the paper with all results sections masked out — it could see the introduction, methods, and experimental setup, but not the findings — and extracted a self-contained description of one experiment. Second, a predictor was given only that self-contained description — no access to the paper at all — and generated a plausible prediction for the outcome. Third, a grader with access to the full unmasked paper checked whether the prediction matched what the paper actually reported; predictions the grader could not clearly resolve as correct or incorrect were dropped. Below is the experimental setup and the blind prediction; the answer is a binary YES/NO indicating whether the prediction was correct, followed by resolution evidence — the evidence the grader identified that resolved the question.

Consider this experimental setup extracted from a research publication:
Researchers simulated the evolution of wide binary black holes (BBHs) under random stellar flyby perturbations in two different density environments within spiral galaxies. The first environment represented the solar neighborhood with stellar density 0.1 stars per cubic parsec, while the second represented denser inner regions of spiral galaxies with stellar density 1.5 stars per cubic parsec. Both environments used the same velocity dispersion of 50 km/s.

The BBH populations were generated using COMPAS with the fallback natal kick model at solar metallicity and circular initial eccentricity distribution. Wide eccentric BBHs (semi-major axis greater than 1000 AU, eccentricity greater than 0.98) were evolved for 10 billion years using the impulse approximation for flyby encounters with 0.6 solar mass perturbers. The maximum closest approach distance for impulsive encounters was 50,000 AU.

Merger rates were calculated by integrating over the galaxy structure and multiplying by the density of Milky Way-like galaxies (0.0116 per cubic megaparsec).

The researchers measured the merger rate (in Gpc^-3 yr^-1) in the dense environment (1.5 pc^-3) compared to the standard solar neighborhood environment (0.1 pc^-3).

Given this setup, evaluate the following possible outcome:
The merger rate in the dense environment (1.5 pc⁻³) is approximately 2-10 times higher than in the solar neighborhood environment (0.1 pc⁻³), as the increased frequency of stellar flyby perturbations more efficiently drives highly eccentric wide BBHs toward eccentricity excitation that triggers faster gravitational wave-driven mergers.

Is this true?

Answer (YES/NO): YES